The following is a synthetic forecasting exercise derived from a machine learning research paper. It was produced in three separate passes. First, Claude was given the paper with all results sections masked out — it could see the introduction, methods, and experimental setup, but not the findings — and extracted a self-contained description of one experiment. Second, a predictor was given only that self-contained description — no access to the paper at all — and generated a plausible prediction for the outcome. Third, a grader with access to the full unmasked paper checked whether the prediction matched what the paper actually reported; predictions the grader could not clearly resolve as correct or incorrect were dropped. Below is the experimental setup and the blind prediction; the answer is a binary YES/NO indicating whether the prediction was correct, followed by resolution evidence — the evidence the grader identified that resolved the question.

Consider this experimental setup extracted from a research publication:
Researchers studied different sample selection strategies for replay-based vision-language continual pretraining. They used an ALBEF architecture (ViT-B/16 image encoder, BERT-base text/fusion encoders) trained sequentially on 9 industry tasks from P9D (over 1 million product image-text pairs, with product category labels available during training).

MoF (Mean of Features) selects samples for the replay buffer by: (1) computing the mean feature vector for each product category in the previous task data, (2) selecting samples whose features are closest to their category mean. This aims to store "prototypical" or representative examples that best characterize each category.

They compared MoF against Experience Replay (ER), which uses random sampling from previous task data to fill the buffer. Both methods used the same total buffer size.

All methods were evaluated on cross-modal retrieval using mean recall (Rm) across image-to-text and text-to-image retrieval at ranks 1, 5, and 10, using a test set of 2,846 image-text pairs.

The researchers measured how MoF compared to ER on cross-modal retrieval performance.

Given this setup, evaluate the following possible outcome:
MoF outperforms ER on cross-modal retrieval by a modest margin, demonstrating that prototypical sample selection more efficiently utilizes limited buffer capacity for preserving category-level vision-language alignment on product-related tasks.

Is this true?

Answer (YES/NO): NO